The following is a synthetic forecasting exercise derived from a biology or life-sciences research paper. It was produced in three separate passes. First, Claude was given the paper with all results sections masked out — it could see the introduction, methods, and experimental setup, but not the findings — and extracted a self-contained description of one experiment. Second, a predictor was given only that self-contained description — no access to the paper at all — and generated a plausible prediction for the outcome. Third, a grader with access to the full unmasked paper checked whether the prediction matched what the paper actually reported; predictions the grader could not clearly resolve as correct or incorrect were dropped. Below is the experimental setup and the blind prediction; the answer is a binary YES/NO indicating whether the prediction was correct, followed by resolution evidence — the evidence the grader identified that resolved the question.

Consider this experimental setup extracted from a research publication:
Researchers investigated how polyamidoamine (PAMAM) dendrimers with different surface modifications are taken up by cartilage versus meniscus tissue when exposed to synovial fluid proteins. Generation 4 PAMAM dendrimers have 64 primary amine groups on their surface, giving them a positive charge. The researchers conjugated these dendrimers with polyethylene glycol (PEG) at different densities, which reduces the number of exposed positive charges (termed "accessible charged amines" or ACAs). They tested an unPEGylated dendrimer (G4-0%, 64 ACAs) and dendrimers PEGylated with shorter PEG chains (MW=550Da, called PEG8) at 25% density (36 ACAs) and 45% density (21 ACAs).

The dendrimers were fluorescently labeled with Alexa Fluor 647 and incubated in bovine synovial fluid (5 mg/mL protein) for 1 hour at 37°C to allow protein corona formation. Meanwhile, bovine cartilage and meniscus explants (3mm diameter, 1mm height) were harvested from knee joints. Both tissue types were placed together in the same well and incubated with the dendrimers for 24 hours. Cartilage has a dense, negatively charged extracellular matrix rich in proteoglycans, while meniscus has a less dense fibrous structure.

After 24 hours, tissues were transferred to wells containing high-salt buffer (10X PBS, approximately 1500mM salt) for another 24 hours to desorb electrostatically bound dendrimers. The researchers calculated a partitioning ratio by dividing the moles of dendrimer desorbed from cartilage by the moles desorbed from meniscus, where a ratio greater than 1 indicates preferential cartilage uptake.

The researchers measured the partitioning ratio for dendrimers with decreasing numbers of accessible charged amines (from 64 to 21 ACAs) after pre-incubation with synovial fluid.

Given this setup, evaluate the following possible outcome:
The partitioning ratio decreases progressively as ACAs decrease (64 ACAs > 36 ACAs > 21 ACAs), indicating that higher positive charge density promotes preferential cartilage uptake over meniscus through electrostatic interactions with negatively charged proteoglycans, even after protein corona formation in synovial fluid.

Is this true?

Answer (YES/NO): NO